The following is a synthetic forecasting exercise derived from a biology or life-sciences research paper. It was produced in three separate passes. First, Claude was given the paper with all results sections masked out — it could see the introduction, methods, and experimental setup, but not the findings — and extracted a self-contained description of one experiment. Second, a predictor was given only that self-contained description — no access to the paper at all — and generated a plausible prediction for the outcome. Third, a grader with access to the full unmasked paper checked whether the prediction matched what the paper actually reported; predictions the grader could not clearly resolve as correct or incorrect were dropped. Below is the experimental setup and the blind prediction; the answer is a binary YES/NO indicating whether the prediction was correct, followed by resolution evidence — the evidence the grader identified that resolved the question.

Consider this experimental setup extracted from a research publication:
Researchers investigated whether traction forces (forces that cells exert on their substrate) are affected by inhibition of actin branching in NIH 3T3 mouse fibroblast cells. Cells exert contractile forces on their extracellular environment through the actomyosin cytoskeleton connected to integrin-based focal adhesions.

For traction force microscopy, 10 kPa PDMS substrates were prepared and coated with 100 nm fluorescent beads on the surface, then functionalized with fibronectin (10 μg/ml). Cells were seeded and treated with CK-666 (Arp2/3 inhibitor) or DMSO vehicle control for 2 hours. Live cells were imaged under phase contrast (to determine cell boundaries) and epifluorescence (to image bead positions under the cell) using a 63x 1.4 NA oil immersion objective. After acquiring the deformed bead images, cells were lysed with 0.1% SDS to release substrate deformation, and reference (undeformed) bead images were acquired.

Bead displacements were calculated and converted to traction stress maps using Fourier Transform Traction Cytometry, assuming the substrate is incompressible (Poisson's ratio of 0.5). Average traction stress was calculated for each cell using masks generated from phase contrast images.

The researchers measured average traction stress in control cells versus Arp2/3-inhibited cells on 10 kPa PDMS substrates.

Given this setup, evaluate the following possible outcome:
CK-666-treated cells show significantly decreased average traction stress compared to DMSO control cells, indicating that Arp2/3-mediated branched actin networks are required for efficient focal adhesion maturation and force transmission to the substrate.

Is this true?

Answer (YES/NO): NO